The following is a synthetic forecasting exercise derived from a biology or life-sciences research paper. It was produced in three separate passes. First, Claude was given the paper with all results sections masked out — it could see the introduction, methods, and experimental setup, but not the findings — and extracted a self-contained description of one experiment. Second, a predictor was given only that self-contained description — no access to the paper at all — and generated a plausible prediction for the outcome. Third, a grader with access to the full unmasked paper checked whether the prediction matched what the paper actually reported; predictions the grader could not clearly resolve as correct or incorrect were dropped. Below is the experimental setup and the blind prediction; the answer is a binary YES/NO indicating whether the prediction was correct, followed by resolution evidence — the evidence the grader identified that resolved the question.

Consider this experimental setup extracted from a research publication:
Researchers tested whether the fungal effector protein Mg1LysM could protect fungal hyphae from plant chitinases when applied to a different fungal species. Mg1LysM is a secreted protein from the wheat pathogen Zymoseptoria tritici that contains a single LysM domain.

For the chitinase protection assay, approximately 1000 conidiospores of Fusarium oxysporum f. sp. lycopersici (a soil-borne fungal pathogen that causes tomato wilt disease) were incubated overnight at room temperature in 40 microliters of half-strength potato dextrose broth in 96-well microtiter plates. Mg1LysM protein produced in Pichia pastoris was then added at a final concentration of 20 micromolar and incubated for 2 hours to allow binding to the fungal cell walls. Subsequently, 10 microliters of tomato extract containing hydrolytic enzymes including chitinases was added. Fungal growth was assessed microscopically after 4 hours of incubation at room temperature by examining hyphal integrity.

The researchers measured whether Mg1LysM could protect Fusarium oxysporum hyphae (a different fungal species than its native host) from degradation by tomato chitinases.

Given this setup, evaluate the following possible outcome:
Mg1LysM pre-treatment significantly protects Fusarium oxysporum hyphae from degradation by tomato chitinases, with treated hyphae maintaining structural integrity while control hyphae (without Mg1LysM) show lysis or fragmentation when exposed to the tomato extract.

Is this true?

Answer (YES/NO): YES